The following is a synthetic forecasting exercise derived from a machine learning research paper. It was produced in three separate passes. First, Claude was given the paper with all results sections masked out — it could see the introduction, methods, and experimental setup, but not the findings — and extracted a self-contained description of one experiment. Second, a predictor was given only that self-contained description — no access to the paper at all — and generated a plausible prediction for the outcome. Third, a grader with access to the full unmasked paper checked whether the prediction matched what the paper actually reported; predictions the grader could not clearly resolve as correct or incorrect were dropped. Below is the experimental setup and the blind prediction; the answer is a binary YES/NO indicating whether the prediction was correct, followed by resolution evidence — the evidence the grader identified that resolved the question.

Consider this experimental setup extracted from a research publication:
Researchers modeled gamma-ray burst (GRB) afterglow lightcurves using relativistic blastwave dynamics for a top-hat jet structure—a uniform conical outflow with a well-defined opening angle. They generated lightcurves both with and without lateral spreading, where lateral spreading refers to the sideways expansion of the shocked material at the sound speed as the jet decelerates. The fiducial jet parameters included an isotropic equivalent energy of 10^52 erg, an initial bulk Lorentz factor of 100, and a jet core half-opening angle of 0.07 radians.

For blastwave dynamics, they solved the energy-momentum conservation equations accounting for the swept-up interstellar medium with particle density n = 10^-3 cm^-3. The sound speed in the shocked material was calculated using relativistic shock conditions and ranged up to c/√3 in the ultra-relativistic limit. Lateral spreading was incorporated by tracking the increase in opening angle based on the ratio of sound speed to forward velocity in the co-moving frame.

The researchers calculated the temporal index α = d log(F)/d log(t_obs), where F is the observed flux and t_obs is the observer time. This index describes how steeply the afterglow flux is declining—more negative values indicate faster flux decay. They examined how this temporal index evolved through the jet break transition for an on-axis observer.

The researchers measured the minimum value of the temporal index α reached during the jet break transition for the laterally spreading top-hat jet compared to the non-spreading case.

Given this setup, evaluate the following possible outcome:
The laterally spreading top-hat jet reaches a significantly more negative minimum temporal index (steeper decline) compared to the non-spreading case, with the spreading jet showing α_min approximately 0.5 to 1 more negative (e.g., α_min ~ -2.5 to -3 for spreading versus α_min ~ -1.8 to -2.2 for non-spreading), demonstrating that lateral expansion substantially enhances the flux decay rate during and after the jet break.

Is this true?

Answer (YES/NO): NO